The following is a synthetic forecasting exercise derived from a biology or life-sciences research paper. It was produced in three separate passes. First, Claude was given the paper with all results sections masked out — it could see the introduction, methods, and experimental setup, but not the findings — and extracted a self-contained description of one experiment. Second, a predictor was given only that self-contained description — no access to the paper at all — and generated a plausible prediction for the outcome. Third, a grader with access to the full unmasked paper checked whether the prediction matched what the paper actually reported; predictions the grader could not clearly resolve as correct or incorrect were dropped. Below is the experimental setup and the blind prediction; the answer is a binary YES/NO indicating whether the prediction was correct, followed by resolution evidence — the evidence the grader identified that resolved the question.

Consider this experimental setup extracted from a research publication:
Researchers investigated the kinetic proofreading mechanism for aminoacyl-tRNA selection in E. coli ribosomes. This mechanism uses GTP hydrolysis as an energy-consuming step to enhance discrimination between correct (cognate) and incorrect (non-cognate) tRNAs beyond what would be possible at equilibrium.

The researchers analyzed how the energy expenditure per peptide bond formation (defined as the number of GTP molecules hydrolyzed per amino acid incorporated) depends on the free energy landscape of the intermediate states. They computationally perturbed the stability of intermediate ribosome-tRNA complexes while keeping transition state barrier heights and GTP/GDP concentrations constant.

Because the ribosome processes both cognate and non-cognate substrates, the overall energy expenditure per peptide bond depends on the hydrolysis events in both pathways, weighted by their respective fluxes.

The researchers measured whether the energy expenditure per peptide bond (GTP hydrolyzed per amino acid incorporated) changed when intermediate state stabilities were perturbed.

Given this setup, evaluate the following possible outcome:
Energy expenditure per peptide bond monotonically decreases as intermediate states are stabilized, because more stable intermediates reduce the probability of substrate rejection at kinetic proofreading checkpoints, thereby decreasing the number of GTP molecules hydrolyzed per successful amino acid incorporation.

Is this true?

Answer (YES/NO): NO